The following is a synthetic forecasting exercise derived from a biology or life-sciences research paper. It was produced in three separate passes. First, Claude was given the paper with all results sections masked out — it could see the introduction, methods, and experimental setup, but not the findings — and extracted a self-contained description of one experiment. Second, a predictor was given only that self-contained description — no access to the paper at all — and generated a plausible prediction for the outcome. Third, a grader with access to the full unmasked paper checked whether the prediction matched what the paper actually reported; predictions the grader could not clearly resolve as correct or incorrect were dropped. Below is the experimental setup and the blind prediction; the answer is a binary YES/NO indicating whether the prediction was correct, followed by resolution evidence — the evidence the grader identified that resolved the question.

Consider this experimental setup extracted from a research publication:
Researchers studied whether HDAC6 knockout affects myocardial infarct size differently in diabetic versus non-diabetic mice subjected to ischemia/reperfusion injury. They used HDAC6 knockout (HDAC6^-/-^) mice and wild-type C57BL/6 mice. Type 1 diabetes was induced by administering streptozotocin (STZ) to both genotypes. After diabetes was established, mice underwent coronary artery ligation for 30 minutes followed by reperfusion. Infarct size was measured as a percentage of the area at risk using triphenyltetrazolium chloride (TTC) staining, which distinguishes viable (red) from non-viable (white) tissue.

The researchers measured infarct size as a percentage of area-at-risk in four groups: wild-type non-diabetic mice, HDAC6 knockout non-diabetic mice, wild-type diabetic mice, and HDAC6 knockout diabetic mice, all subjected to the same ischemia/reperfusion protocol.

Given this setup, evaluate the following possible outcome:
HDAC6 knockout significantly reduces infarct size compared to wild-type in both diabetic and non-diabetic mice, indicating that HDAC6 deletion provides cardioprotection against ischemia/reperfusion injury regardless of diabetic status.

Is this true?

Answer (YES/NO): NO